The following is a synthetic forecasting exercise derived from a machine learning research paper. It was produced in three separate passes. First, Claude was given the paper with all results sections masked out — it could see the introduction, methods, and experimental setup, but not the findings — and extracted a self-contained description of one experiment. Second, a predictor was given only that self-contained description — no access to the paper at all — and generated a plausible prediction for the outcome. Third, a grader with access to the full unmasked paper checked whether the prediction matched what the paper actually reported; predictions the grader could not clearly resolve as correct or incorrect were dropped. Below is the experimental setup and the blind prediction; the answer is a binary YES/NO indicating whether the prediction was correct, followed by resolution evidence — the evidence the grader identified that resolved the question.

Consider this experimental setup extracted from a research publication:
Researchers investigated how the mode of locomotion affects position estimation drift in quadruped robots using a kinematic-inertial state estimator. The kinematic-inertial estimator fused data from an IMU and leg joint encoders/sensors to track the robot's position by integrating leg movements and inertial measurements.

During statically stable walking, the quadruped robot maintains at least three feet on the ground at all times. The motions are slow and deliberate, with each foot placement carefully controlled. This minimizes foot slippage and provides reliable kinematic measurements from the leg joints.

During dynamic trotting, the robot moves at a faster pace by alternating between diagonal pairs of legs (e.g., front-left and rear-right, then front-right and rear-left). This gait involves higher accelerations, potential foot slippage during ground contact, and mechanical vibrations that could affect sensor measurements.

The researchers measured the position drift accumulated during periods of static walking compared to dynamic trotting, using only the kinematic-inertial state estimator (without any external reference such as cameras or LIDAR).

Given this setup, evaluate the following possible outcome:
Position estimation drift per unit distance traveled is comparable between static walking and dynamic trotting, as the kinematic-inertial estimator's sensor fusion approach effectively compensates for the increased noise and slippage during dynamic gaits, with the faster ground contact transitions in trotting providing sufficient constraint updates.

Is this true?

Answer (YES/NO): NO